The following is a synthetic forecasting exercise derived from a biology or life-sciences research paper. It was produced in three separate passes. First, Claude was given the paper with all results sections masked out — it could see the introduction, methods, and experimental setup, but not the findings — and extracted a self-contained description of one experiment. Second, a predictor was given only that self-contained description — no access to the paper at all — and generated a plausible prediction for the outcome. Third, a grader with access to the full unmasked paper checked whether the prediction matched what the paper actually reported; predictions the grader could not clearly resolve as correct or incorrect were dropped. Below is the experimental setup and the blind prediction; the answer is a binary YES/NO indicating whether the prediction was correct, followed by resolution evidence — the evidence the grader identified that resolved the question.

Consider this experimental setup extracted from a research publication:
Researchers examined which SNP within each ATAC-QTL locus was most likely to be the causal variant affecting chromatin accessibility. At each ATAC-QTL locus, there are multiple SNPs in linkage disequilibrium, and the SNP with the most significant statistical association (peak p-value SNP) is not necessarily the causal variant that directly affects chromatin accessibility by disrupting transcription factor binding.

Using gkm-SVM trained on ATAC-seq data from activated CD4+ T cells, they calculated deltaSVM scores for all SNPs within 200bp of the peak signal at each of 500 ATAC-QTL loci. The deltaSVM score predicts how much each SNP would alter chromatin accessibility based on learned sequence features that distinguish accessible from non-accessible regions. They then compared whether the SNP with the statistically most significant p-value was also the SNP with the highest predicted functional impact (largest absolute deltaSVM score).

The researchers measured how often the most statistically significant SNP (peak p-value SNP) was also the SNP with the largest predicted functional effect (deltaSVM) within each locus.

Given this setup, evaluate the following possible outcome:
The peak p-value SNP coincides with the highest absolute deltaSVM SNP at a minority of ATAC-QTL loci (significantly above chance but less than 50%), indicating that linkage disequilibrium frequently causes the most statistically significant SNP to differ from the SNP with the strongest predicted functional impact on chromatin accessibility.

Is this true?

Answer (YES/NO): NO